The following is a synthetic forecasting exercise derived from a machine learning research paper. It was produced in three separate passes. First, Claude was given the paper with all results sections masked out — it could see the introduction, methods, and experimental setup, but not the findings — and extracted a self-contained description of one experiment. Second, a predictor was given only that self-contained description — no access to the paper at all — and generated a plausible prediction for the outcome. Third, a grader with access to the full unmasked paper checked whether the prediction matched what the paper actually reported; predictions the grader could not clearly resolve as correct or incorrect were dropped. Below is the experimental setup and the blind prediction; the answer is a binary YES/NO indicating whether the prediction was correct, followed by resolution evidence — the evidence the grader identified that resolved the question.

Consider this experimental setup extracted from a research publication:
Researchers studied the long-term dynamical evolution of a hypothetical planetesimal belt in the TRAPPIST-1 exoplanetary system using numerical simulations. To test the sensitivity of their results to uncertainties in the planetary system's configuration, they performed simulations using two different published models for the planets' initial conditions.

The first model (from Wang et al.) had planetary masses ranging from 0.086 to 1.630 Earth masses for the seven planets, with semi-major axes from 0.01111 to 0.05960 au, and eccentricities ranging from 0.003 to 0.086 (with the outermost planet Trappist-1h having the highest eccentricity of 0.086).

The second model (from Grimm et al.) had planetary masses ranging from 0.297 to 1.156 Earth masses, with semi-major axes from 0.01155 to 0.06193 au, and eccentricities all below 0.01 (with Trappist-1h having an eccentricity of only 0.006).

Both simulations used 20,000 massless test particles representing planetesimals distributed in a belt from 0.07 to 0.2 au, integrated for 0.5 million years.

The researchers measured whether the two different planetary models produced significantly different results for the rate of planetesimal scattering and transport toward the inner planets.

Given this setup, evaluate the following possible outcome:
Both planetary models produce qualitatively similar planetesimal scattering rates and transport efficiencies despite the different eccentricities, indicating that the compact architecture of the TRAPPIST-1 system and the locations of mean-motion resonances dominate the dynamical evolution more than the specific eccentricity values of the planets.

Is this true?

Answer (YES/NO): YES